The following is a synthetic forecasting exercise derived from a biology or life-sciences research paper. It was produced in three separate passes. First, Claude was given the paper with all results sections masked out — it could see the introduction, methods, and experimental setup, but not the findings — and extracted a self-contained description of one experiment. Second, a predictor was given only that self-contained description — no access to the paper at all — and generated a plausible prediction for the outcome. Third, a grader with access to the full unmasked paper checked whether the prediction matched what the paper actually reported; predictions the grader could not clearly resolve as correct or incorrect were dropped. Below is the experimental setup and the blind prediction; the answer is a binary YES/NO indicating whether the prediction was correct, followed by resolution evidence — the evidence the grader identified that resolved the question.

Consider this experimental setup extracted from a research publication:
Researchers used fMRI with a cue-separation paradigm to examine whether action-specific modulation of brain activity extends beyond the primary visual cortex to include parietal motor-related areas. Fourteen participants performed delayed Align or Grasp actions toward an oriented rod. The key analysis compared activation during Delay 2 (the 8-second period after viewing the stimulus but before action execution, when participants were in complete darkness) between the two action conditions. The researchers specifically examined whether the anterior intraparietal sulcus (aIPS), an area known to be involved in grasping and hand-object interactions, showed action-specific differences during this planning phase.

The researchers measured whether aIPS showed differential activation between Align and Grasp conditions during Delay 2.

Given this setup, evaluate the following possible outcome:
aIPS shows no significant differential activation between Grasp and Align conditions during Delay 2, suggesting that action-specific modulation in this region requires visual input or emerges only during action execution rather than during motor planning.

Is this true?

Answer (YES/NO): YES